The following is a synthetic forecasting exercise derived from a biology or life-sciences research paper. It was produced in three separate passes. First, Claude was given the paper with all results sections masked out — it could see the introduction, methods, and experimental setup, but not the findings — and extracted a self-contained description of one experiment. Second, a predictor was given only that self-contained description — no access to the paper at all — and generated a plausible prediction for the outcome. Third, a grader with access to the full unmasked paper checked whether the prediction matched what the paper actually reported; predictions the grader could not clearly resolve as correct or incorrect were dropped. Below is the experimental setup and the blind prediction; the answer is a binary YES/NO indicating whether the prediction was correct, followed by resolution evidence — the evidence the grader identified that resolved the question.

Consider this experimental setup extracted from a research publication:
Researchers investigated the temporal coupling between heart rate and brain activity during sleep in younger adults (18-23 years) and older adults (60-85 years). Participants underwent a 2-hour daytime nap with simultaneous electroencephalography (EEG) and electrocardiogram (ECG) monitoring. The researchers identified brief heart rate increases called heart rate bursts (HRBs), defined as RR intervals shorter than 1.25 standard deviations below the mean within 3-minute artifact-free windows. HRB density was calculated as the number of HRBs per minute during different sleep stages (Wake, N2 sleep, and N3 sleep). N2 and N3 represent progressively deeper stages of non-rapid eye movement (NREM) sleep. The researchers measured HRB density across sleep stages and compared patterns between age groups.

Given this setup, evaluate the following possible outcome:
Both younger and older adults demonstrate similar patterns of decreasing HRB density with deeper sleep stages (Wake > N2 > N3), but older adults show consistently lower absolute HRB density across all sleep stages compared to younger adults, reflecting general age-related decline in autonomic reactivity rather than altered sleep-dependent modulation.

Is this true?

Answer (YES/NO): NO